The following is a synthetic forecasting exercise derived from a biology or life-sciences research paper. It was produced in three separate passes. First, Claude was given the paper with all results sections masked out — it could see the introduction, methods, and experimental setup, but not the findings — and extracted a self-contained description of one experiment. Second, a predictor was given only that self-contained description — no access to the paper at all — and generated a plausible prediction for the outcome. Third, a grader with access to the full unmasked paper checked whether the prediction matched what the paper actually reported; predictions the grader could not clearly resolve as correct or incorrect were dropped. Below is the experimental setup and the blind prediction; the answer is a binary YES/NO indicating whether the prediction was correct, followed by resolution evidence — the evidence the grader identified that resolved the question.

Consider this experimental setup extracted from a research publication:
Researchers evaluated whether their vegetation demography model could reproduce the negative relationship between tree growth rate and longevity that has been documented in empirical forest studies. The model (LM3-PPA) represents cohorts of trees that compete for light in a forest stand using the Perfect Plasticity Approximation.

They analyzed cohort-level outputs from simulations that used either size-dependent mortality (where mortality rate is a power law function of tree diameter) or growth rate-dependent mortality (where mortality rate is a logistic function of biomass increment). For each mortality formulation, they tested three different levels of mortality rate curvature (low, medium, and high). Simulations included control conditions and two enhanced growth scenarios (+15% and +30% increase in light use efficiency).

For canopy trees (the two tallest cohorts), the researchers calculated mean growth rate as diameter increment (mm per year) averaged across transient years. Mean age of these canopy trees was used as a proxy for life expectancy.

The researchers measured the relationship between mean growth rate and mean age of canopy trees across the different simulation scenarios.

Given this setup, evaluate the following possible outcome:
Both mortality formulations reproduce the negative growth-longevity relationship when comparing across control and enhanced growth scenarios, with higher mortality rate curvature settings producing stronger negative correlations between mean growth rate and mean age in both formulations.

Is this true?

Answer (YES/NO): NO